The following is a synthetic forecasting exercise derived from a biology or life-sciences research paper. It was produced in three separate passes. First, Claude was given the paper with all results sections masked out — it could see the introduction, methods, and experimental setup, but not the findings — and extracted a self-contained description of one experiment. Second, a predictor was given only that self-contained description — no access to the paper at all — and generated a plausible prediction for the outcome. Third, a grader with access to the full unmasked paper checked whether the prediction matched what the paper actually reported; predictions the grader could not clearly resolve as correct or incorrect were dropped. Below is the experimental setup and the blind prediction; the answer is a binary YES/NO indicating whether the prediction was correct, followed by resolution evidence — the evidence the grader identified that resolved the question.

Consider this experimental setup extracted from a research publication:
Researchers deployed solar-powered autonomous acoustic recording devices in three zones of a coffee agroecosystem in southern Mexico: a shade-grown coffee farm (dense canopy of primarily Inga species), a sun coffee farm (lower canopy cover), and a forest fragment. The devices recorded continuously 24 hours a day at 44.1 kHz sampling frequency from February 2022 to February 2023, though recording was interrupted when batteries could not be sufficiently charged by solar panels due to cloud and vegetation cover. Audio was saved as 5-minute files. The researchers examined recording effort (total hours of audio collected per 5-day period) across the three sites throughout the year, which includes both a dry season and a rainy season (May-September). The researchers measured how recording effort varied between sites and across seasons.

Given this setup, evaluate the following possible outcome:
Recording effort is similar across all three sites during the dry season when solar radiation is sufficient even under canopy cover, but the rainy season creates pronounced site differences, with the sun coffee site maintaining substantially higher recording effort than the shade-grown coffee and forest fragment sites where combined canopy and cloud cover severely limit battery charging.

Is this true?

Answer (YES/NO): NO